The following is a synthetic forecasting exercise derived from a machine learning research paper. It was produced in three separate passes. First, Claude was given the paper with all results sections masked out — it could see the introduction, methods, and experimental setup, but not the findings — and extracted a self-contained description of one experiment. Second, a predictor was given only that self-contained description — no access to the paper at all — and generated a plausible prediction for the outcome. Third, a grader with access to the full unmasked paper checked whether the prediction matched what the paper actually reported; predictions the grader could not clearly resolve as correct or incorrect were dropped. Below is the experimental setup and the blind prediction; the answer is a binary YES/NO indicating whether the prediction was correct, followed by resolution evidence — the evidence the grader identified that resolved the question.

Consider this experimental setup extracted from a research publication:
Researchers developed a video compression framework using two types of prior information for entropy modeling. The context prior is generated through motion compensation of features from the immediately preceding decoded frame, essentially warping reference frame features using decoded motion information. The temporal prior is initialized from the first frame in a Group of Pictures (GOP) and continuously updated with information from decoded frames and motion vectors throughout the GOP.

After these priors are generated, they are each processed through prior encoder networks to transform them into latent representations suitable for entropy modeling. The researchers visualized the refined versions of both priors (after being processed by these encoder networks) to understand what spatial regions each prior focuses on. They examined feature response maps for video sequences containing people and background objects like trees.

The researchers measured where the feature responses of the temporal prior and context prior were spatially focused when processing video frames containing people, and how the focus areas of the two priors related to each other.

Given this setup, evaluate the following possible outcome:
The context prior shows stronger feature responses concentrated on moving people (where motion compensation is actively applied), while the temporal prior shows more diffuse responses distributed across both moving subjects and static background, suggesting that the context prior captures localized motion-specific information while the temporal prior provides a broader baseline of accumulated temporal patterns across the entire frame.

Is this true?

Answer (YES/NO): NO